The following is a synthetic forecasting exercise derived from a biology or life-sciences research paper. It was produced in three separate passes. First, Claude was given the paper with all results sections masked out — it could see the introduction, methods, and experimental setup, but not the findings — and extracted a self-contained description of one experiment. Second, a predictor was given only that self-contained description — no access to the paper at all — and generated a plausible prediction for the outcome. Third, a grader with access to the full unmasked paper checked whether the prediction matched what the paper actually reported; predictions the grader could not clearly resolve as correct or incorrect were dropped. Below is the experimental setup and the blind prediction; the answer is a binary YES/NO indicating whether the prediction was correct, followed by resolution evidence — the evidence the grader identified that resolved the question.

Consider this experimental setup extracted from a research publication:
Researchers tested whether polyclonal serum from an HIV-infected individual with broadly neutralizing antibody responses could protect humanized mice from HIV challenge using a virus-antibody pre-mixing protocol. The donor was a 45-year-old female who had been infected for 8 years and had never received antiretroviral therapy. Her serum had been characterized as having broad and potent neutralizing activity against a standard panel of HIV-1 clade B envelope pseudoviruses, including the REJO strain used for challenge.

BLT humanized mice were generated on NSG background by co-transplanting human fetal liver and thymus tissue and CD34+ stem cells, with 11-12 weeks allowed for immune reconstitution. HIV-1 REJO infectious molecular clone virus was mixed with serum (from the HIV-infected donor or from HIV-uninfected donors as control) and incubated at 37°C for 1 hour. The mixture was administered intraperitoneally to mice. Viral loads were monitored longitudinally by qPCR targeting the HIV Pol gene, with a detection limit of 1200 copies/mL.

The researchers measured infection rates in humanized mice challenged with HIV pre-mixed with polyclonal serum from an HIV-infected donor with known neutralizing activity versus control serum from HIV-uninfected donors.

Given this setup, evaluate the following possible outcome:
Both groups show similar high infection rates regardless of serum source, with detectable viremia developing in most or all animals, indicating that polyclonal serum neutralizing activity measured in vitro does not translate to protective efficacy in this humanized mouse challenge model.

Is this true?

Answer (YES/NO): NO